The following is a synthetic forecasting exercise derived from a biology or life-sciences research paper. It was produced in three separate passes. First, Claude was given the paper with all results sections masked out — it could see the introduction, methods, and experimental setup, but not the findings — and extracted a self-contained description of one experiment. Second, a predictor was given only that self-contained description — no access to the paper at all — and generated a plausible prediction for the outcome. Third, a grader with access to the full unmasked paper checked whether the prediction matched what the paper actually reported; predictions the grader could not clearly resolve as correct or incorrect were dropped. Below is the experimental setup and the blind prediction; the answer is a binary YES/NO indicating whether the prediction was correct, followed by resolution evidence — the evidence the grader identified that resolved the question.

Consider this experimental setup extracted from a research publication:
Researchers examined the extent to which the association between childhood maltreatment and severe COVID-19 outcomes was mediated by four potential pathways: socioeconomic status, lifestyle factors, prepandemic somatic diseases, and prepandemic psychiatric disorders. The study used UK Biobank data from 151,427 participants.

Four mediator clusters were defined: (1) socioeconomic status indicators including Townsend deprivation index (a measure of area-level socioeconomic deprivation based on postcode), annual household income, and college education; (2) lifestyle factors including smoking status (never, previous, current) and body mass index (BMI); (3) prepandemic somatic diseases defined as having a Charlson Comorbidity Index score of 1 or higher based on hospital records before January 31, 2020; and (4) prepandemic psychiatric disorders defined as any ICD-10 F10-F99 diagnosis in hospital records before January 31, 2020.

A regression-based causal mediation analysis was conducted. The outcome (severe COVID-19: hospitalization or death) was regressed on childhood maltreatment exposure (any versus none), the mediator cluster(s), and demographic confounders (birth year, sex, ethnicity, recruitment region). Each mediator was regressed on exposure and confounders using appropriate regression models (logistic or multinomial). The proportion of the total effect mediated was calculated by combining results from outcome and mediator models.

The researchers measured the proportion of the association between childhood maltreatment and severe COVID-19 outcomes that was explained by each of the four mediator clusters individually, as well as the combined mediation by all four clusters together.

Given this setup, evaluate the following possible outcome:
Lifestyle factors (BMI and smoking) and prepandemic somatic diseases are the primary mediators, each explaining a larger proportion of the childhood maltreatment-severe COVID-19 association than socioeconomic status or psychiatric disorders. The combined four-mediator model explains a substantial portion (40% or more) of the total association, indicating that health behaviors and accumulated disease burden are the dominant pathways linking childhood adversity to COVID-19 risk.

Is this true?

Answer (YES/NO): NO